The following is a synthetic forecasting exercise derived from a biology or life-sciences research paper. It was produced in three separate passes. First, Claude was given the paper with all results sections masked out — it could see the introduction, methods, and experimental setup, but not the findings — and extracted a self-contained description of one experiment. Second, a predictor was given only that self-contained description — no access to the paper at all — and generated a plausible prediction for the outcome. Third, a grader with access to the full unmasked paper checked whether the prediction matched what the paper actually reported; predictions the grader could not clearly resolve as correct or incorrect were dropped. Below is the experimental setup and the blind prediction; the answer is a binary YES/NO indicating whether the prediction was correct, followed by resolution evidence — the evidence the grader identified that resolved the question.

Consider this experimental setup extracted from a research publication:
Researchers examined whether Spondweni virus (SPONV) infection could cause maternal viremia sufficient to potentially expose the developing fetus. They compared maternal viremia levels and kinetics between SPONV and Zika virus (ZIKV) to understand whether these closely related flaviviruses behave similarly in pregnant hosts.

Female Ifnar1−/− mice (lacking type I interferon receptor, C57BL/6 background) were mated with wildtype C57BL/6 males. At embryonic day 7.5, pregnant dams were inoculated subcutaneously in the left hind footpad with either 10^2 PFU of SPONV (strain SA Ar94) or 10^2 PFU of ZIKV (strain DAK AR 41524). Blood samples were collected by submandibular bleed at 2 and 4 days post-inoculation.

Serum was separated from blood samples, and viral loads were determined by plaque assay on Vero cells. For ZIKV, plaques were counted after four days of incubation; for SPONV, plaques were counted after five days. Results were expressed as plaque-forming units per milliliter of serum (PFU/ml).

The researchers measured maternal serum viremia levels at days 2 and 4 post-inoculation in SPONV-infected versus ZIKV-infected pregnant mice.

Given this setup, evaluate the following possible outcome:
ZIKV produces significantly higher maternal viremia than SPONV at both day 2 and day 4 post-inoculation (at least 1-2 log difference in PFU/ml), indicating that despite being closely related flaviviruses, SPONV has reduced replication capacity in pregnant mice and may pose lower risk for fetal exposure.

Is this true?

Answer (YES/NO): NO